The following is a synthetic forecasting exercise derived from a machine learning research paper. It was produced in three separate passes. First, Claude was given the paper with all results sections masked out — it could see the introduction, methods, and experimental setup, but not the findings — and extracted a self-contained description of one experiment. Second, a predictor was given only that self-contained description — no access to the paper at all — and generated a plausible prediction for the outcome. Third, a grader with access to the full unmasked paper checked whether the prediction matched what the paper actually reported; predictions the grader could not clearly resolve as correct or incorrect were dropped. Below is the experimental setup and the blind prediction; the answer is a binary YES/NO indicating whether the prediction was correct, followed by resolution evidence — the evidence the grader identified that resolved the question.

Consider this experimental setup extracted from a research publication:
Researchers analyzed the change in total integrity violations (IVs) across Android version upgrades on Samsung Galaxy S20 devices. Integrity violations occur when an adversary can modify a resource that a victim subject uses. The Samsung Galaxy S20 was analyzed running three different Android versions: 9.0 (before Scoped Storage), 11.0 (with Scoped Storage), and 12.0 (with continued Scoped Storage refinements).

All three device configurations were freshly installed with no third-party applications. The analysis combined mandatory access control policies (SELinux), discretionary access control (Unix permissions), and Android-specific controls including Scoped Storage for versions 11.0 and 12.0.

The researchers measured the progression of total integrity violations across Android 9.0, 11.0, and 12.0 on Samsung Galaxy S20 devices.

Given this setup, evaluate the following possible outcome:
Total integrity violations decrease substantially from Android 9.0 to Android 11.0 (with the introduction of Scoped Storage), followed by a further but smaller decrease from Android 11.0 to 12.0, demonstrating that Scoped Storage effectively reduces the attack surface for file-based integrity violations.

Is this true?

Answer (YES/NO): YES